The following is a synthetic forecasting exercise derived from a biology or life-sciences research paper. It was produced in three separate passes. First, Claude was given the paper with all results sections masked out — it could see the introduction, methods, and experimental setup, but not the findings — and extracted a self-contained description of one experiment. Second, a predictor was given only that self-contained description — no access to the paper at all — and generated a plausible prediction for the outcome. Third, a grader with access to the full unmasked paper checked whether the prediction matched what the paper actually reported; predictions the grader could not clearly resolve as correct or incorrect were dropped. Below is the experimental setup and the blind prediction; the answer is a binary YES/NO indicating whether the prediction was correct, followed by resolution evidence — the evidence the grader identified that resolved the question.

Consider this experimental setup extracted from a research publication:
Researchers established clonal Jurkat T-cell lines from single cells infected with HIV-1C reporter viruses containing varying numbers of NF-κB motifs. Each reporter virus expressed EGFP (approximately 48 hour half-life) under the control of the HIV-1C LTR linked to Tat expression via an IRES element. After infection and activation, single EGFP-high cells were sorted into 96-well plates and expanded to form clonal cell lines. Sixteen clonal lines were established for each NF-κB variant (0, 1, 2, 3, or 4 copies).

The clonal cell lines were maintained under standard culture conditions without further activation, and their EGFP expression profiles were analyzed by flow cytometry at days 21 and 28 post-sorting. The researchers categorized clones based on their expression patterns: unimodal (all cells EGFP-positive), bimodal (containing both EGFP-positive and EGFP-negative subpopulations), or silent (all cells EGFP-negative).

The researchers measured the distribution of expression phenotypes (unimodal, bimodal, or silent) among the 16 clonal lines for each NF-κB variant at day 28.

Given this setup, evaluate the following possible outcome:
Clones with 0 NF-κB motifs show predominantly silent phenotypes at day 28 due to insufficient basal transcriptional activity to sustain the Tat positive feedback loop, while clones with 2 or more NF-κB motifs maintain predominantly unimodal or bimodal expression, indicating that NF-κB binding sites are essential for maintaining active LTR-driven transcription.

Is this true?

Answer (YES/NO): NO